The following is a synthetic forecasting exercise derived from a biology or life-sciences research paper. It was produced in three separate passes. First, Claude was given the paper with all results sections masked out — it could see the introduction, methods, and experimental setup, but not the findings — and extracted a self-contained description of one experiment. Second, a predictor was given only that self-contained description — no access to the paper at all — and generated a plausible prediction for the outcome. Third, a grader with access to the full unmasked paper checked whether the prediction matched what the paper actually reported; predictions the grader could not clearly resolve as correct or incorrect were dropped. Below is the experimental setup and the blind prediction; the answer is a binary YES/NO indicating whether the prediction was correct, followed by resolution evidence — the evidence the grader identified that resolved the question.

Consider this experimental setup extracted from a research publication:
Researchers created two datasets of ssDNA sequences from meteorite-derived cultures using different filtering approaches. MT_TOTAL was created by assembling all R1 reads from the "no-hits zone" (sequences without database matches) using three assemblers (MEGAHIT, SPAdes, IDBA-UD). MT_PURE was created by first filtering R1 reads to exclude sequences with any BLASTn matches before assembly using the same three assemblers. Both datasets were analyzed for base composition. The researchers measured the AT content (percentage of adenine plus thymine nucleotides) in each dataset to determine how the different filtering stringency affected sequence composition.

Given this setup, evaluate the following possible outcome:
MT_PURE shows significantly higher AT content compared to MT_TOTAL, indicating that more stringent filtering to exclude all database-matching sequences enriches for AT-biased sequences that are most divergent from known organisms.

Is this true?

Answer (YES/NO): YES